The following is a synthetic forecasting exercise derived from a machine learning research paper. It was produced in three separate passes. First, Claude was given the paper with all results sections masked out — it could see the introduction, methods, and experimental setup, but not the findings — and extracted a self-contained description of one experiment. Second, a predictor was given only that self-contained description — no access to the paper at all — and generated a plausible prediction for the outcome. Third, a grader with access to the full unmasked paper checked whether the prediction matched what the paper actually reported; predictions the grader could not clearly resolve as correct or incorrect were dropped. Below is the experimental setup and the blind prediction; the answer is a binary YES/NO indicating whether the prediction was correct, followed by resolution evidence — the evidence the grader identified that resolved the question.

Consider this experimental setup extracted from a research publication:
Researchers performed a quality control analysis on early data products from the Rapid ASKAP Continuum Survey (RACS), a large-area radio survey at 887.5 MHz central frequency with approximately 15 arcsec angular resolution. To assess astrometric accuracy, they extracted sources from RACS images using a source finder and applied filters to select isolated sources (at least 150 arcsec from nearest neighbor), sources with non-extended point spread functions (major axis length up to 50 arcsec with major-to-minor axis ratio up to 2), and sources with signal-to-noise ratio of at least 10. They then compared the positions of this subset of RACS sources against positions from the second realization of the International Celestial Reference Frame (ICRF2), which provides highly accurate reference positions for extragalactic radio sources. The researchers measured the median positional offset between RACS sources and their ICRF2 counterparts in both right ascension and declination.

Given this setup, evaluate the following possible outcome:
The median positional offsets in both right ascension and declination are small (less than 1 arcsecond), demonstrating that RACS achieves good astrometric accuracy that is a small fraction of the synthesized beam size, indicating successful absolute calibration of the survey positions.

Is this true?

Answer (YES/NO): YES